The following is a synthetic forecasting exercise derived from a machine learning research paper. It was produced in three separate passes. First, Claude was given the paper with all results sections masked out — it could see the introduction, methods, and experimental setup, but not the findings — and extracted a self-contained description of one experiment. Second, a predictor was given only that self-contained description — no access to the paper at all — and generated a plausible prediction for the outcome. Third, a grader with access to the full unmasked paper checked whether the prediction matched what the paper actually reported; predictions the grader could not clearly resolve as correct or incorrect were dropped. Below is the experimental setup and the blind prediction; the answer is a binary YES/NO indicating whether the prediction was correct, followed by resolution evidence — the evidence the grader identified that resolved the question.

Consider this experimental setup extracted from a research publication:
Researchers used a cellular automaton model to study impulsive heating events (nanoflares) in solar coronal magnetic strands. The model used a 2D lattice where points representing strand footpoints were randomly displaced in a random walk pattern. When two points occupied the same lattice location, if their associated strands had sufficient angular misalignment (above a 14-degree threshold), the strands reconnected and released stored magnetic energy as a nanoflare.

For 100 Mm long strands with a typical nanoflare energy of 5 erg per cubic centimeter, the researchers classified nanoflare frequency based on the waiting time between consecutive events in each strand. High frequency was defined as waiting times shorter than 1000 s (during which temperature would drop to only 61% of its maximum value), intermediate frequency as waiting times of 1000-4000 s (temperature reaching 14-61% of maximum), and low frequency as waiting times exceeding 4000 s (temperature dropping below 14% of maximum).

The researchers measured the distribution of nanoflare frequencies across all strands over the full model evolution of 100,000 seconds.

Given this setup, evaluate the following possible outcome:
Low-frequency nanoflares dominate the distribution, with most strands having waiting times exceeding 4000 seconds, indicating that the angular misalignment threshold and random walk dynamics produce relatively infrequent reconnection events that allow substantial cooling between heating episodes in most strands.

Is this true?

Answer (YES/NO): NO